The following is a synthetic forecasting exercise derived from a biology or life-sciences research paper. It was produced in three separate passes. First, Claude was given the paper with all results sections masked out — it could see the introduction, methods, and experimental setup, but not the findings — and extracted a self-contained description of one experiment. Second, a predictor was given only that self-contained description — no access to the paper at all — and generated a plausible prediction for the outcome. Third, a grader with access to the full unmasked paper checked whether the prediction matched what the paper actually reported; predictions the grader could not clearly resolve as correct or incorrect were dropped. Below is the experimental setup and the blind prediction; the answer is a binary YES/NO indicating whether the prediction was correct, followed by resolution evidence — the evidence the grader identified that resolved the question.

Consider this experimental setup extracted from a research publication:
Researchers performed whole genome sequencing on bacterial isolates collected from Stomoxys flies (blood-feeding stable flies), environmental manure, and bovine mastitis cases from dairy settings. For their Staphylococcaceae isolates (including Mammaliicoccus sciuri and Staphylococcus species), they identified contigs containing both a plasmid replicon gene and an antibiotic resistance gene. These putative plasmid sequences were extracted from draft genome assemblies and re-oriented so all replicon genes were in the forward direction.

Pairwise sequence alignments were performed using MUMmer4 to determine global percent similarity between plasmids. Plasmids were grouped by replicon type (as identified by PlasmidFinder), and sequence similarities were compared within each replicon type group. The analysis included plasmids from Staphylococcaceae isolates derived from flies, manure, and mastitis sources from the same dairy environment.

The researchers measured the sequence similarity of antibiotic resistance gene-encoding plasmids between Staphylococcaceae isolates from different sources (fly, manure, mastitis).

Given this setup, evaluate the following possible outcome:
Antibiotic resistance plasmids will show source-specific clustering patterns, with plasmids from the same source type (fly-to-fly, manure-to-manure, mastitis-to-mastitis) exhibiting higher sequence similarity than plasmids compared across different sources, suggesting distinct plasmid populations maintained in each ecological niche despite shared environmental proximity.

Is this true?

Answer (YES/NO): NO